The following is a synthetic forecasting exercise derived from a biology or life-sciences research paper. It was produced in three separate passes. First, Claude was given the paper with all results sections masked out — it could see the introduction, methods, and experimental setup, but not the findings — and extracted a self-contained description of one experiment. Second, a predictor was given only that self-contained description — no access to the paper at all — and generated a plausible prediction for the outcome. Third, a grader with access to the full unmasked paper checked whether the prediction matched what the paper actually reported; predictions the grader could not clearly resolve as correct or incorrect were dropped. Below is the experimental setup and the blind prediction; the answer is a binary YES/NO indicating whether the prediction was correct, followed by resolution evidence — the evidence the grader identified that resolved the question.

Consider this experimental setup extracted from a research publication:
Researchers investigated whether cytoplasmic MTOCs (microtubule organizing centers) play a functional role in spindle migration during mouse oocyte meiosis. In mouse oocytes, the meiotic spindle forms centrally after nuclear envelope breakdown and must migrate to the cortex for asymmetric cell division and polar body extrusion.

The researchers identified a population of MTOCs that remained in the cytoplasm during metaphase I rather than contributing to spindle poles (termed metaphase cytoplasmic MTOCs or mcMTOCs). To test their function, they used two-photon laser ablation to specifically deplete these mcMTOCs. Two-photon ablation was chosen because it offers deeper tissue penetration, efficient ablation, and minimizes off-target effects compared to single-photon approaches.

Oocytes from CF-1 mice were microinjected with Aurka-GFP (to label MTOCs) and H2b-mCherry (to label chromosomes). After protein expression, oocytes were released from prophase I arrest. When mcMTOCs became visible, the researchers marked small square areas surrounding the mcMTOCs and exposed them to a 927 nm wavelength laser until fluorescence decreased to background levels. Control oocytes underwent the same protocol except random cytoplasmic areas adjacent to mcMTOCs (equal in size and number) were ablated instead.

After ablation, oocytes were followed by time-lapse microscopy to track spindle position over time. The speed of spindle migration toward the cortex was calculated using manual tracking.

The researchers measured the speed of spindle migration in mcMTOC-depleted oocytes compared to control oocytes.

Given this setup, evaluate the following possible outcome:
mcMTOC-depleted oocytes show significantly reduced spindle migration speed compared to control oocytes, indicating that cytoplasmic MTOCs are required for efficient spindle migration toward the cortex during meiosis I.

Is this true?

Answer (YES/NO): NO